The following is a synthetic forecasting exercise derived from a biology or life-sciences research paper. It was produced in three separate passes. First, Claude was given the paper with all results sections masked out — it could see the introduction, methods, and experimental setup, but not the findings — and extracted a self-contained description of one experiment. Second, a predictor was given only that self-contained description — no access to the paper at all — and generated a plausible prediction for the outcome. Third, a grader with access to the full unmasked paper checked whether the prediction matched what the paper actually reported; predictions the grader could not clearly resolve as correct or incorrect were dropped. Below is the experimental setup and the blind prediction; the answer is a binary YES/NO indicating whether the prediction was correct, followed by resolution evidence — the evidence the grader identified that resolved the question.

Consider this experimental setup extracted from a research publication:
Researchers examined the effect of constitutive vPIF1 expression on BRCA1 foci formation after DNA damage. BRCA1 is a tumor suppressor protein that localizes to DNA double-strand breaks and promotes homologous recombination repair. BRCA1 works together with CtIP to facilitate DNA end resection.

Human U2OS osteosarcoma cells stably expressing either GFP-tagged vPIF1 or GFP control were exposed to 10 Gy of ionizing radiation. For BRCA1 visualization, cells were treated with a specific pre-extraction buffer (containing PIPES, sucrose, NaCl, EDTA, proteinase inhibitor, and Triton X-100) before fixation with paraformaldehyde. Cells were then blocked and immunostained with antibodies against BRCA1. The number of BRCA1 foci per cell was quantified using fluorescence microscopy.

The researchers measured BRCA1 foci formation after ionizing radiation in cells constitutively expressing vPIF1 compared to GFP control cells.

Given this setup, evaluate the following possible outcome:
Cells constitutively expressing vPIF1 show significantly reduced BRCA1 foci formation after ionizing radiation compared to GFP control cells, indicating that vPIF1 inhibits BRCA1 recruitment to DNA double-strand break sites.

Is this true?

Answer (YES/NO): NO